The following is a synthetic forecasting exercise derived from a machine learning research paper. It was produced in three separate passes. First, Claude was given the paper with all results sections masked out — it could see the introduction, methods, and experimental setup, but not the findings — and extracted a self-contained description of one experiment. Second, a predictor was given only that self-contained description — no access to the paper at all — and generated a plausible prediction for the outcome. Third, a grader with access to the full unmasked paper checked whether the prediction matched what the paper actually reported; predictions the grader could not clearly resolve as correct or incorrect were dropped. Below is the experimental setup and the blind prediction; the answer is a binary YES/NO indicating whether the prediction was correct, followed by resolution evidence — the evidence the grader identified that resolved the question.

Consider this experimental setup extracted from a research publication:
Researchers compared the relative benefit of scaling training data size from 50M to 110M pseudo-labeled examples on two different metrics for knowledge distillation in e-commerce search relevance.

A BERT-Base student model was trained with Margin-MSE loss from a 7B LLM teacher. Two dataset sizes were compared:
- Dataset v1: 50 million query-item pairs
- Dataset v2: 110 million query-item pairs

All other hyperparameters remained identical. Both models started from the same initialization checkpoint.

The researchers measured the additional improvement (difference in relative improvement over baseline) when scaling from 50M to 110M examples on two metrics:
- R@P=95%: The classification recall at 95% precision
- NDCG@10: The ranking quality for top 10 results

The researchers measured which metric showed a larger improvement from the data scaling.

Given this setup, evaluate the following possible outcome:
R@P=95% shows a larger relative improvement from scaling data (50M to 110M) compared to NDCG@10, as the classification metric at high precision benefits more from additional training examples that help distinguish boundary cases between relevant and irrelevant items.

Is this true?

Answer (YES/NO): YES